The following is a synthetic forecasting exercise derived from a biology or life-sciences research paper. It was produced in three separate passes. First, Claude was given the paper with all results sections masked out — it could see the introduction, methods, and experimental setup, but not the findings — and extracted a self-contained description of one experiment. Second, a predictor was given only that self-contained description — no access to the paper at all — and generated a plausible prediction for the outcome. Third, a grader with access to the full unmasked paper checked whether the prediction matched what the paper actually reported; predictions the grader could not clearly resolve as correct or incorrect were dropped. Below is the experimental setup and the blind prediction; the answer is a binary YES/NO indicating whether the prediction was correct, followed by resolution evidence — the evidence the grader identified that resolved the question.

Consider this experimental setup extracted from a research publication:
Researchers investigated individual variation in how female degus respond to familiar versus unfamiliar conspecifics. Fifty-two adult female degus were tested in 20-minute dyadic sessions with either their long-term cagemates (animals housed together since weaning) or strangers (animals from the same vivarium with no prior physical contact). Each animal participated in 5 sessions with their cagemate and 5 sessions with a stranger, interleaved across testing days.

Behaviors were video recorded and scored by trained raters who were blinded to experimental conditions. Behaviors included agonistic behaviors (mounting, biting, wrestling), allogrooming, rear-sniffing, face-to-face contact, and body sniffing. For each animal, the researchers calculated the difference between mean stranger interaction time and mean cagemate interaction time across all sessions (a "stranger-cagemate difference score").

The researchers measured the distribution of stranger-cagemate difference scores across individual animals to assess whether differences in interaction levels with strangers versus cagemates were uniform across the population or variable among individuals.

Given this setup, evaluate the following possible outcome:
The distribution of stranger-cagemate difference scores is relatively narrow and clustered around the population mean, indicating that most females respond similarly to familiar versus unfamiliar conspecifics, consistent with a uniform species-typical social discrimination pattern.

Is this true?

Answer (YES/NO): NO